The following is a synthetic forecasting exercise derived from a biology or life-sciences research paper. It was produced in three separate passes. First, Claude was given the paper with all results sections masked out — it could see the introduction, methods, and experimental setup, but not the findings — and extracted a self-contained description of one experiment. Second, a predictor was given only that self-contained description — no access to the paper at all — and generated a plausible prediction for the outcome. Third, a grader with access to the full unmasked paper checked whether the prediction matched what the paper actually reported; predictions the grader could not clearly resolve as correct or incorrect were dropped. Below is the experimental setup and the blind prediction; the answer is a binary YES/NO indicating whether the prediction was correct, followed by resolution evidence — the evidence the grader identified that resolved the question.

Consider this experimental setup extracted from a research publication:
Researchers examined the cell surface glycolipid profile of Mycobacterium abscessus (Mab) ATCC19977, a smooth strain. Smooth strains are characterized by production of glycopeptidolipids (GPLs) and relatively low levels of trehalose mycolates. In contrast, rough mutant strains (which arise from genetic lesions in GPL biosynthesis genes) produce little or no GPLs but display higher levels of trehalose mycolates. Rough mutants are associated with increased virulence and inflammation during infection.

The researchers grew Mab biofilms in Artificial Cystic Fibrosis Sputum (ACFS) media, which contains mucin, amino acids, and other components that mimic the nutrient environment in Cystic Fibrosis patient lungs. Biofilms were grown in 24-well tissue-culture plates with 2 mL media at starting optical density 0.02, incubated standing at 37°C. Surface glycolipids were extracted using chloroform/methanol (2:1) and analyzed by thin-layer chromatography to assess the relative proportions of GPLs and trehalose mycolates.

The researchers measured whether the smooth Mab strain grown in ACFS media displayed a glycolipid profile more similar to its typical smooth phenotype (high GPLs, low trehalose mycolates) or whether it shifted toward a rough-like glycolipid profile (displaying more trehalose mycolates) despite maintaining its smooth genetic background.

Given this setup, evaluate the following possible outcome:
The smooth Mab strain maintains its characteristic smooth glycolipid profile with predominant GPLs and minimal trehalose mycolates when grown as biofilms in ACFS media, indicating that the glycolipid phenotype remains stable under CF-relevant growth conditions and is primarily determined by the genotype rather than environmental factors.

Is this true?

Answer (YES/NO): NO